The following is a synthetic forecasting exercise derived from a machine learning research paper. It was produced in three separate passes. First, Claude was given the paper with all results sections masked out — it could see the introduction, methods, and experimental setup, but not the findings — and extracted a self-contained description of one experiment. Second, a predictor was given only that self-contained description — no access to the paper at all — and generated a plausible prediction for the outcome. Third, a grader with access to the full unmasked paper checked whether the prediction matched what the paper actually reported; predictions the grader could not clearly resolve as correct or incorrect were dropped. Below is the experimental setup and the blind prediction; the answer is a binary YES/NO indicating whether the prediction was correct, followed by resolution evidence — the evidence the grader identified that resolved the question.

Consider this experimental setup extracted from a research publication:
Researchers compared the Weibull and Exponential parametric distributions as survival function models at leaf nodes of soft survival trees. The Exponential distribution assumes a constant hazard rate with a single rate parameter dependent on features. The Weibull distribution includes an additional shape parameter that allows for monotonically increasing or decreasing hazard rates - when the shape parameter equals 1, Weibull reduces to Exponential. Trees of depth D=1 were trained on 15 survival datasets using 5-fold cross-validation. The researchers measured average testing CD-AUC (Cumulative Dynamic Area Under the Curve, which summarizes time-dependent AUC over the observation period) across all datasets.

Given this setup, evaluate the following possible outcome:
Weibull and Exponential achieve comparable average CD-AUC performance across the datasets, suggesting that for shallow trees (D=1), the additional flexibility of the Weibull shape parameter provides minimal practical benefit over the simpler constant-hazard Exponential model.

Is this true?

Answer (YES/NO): NO